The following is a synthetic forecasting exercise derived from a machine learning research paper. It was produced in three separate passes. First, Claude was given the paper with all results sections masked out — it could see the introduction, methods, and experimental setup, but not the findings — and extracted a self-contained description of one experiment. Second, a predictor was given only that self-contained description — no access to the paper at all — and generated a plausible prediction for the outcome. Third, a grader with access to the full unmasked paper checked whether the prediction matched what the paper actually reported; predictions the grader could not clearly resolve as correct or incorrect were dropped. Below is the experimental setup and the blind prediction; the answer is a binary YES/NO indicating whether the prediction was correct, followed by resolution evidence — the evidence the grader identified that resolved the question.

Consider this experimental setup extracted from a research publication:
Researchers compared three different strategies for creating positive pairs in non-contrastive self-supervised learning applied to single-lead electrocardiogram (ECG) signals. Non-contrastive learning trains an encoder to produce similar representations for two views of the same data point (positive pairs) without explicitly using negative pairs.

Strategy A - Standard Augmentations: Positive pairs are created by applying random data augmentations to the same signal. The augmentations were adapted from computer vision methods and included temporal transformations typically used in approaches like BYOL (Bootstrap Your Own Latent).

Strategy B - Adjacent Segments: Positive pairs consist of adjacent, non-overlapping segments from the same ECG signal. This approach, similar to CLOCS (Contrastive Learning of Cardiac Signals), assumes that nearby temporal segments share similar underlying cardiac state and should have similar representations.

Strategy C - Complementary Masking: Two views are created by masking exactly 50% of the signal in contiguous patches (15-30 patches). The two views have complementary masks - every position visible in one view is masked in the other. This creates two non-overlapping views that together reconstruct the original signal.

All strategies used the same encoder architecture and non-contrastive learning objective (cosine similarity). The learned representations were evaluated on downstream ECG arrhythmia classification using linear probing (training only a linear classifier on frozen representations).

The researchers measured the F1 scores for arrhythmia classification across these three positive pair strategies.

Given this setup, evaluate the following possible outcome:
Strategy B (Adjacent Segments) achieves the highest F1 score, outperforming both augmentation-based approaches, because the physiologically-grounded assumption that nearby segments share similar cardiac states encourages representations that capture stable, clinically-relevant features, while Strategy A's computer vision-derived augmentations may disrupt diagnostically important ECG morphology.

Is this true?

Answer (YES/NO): NO